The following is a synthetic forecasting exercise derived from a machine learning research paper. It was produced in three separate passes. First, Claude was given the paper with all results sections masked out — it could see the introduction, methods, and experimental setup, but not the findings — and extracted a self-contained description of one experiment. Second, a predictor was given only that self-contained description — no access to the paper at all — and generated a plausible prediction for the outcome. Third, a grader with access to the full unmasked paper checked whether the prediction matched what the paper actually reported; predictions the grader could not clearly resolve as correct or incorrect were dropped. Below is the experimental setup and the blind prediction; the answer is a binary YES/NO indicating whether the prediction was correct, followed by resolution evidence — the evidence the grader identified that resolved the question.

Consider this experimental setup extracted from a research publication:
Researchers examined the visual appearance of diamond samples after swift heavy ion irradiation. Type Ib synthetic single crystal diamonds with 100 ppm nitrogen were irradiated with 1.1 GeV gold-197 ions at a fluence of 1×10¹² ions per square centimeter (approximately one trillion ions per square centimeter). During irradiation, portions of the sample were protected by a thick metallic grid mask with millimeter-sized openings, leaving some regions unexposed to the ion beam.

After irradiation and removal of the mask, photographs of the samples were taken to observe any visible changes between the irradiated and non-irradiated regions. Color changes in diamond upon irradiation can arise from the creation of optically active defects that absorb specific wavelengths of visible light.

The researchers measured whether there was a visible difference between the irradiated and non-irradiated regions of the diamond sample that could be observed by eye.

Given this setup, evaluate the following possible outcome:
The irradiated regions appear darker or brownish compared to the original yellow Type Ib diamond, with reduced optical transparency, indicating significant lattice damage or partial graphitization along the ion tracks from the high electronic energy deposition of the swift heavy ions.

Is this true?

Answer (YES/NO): NO